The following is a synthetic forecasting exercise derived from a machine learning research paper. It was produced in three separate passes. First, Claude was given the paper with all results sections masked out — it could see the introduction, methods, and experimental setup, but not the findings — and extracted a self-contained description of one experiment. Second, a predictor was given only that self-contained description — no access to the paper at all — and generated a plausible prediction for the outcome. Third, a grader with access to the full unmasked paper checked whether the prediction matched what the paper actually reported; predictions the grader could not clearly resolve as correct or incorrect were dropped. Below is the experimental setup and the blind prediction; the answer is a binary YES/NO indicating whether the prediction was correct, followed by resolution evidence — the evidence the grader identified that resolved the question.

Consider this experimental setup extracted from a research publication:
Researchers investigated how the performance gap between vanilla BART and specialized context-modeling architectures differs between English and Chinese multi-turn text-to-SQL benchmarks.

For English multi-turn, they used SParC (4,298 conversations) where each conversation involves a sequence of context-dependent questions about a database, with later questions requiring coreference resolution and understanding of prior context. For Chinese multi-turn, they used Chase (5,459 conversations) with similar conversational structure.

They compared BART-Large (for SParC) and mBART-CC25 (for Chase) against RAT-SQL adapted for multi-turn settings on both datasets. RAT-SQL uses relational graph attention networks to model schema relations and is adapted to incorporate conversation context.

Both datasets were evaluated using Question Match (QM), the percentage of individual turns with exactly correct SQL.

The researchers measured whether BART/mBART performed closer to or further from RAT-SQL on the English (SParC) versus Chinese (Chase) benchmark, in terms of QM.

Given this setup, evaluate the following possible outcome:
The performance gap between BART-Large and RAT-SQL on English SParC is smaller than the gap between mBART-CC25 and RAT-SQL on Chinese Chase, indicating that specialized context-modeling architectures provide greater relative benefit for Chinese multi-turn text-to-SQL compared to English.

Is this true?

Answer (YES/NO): NO